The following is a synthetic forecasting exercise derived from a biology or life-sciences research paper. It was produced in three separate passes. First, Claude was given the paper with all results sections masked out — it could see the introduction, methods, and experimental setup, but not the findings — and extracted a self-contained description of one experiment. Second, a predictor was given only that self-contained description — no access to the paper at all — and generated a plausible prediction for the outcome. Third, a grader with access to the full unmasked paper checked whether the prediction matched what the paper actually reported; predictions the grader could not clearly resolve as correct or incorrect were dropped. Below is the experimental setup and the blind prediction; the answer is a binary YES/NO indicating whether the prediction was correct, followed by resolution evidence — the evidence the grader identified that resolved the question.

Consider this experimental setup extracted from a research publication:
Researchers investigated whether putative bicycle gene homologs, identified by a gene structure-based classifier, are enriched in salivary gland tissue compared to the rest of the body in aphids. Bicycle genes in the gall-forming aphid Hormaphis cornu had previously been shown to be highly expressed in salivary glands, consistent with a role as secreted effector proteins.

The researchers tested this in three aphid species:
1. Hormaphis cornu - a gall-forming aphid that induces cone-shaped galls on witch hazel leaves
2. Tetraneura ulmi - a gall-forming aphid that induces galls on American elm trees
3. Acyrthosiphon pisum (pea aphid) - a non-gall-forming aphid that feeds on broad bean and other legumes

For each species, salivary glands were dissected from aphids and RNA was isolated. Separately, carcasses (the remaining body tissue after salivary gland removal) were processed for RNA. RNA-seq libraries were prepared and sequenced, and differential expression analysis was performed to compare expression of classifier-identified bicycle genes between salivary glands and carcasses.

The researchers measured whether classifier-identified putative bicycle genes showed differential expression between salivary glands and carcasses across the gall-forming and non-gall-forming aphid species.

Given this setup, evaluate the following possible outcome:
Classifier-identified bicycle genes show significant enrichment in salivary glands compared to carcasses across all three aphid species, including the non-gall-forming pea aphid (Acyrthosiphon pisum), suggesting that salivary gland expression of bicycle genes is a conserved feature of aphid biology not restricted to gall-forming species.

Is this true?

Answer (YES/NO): YES